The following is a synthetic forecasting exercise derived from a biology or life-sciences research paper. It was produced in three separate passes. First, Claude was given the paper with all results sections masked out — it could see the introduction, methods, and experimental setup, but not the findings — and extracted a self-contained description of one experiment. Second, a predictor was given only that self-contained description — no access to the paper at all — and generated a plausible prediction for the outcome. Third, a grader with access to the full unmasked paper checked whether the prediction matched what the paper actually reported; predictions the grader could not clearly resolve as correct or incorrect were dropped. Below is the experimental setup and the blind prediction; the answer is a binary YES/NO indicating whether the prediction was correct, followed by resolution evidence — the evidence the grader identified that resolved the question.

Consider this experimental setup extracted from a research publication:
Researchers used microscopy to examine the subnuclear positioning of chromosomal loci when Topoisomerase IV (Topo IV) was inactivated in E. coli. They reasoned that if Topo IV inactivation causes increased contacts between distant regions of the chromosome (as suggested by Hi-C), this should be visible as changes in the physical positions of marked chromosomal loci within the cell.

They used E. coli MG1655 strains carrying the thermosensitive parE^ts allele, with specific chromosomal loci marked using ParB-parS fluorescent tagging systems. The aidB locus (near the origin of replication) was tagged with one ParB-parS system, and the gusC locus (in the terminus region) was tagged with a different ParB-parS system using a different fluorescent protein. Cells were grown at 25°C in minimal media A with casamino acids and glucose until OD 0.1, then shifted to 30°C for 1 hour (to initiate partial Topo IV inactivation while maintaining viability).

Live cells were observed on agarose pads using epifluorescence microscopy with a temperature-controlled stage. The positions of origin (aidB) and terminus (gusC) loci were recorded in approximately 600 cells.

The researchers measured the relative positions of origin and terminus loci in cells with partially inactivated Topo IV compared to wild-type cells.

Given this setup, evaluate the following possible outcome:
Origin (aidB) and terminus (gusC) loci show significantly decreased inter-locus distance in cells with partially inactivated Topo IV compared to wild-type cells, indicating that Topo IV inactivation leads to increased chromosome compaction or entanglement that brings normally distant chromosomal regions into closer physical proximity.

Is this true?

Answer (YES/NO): YES